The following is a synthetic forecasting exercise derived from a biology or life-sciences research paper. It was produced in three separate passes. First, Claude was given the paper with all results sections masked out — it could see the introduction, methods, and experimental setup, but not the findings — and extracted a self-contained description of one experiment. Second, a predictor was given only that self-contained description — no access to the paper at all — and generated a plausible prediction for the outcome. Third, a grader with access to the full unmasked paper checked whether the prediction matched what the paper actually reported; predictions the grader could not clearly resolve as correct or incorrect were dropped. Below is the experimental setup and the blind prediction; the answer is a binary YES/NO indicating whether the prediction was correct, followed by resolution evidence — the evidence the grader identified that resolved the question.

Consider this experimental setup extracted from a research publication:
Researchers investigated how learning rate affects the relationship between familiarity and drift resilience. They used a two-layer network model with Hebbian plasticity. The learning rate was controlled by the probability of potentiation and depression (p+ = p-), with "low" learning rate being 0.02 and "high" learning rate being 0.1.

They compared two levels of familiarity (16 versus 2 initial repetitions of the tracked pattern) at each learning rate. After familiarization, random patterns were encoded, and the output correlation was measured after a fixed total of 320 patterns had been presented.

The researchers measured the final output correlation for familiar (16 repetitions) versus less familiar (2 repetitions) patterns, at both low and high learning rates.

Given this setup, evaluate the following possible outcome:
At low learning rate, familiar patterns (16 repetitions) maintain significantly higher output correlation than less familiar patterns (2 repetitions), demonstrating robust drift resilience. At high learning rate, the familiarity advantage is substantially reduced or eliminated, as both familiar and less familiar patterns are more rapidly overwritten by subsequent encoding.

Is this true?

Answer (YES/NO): YES